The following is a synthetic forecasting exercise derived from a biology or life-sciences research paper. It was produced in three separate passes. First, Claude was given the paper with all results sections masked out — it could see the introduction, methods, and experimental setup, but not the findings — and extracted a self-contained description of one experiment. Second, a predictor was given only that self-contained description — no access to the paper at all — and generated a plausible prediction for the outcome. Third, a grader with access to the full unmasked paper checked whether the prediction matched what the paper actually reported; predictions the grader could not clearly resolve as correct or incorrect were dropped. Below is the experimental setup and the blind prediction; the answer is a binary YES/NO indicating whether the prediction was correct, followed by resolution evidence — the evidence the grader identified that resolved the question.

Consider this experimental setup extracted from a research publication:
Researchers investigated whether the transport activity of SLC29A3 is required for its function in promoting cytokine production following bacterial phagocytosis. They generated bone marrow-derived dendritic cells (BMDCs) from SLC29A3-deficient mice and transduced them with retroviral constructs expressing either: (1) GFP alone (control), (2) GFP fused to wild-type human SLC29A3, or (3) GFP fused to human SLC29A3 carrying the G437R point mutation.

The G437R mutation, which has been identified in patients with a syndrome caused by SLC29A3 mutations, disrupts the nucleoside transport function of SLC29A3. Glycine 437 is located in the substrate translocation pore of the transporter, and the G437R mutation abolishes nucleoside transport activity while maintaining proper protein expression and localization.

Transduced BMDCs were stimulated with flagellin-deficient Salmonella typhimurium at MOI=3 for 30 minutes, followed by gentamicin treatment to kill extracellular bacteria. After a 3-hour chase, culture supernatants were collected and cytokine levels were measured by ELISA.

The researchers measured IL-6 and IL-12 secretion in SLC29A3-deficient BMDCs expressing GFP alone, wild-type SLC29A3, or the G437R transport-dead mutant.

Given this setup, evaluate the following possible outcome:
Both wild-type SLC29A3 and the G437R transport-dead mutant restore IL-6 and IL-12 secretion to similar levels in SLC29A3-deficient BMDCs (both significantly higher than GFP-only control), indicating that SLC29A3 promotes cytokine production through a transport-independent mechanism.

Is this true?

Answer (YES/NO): NO